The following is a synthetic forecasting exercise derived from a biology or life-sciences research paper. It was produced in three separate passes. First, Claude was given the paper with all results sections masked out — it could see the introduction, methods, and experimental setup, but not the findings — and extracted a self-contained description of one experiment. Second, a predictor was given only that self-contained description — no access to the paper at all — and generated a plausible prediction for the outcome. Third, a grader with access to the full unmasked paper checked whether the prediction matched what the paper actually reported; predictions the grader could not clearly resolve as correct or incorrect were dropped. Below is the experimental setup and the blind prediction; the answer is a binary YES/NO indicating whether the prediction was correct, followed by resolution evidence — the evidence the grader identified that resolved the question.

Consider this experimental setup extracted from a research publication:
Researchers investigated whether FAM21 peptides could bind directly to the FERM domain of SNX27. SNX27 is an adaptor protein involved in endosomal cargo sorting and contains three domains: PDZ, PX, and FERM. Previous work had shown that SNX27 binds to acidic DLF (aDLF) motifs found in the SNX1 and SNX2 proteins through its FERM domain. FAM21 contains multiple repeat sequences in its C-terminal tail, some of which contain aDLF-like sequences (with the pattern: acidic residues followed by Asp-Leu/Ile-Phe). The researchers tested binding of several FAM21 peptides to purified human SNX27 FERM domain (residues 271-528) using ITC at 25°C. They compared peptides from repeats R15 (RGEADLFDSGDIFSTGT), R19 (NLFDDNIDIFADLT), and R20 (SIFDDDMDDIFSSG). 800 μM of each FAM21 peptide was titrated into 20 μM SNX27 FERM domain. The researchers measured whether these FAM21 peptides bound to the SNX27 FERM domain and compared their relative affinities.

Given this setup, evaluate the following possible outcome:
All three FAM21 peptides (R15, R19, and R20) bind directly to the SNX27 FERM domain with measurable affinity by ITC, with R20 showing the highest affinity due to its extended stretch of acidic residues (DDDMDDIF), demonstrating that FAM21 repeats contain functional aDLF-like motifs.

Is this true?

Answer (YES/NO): NO